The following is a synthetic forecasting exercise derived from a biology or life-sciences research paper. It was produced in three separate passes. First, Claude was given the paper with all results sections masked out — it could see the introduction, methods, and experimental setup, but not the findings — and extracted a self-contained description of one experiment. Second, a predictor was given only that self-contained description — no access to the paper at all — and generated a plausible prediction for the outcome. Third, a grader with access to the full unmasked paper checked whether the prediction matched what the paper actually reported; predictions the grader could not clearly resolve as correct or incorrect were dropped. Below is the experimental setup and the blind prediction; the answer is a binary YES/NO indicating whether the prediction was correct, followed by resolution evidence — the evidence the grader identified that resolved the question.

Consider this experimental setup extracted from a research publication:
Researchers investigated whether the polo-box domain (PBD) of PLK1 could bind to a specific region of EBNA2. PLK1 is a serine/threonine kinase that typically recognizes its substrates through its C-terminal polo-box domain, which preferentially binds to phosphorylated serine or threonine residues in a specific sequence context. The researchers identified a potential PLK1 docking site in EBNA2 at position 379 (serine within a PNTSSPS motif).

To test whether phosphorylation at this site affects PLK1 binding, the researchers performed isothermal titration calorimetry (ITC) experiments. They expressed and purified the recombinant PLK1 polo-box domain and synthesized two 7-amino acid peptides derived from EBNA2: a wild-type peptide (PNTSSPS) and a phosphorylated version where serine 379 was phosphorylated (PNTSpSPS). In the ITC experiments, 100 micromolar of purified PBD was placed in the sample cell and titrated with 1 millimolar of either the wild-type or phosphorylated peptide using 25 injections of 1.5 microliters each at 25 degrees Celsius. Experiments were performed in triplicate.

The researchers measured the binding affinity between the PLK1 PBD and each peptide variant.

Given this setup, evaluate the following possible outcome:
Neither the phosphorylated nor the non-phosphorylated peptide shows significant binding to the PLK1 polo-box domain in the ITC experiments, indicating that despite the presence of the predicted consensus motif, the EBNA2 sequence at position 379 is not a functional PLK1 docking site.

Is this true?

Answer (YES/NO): NO